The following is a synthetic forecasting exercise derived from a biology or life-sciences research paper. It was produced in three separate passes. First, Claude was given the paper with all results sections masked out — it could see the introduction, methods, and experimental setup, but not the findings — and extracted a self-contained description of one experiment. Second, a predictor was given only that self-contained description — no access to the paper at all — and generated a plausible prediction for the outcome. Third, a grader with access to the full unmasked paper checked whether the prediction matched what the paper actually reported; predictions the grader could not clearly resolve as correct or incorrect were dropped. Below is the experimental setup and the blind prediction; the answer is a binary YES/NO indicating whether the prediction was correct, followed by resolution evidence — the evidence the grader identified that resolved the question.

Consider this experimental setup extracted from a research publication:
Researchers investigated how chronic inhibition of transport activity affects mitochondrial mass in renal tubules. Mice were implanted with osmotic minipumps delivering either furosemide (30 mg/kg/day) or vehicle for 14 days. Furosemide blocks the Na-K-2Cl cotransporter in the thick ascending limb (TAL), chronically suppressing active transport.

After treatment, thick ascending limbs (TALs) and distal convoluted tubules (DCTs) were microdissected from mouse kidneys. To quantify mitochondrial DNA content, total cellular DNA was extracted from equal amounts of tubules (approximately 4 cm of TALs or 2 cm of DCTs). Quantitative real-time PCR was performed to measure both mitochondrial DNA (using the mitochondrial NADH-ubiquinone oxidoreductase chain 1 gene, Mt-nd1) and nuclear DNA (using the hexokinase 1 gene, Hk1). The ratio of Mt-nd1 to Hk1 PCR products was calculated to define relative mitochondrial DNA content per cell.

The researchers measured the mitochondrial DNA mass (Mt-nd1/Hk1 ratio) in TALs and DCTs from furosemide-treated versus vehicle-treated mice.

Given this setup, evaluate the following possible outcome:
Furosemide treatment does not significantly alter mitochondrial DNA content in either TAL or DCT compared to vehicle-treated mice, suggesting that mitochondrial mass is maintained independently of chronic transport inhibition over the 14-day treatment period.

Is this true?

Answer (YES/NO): NO